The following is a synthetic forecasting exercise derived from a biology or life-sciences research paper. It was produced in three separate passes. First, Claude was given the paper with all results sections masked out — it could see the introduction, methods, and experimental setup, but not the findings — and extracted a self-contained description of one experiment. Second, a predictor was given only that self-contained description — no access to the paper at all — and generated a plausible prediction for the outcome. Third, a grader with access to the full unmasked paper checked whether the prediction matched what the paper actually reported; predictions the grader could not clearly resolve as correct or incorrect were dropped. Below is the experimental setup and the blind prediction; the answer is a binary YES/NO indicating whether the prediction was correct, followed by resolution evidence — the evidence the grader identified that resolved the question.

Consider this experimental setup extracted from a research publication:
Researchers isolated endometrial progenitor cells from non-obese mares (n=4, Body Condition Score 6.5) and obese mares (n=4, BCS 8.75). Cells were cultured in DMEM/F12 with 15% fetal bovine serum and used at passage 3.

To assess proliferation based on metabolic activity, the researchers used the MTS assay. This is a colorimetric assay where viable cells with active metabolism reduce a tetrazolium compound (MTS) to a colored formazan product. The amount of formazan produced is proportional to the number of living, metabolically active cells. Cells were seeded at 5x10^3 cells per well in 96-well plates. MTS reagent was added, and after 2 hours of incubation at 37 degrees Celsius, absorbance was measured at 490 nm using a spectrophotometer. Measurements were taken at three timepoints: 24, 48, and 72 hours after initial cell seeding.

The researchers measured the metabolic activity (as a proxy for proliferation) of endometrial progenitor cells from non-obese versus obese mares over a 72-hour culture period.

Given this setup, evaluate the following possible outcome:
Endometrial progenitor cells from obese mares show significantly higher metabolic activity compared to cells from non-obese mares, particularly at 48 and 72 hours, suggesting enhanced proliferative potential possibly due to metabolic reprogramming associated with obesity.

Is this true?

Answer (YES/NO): NO